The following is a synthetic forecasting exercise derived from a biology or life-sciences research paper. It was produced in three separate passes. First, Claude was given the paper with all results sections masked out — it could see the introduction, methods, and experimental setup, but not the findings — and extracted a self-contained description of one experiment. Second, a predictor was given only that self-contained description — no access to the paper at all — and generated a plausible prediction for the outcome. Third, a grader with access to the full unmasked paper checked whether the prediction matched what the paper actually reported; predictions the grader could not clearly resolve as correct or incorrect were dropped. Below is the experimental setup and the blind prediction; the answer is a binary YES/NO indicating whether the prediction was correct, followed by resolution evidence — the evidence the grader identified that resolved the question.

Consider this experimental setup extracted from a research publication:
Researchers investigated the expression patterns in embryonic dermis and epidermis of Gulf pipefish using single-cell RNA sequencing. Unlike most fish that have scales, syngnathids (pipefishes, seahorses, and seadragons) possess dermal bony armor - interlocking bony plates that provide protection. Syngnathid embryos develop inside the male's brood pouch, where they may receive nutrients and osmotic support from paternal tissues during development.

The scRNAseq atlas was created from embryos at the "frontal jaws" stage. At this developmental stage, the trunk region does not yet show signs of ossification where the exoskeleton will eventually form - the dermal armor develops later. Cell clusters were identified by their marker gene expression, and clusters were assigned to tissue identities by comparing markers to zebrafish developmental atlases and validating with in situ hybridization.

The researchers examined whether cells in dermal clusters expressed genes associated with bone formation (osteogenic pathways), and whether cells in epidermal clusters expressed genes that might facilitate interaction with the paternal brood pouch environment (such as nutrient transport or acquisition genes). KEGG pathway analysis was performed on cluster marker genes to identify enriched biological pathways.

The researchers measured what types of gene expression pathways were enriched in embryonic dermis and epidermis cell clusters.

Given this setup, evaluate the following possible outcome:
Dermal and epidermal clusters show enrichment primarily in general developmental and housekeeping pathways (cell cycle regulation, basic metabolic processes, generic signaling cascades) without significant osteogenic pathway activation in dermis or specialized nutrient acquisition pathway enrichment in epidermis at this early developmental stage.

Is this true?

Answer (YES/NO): NO